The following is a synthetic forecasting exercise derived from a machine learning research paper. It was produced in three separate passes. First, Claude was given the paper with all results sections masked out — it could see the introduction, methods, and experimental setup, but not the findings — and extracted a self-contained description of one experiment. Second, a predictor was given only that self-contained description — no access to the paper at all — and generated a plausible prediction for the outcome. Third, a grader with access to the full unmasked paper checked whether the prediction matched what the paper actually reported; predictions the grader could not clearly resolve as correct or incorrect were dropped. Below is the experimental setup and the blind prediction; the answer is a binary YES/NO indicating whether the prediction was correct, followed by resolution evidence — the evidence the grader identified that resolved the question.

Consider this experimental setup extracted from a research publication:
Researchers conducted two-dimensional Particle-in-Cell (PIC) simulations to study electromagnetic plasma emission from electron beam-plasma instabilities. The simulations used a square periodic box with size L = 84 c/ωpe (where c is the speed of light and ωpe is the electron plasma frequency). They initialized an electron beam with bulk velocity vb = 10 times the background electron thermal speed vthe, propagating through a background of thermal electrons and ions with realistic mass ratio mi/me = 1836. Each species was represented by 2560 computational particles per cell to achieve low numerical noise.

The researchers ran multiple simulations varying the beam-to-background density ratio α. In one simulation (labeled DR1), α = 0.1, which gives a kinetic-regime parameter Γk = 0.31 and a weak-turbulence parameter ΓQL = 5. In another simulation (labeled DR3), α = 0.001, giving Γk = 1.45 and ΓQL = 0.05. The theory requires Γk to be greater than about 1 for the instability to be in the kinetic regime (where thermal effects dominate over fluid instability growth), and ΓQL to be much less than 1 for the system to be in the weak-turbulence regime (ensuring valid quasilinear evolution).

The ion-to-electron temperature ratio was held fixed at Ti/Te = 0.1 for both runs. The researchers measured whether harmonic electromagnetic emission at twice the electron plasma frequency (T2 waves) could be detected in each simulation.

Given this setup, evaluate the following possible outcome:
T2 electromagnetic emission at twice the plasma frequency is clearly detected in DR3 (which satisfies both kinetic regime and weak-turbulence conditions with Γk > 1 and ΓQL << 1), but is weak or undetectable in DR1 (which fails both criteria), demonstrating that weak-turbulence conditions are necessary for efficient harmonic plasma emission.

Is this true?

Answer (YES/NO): YES